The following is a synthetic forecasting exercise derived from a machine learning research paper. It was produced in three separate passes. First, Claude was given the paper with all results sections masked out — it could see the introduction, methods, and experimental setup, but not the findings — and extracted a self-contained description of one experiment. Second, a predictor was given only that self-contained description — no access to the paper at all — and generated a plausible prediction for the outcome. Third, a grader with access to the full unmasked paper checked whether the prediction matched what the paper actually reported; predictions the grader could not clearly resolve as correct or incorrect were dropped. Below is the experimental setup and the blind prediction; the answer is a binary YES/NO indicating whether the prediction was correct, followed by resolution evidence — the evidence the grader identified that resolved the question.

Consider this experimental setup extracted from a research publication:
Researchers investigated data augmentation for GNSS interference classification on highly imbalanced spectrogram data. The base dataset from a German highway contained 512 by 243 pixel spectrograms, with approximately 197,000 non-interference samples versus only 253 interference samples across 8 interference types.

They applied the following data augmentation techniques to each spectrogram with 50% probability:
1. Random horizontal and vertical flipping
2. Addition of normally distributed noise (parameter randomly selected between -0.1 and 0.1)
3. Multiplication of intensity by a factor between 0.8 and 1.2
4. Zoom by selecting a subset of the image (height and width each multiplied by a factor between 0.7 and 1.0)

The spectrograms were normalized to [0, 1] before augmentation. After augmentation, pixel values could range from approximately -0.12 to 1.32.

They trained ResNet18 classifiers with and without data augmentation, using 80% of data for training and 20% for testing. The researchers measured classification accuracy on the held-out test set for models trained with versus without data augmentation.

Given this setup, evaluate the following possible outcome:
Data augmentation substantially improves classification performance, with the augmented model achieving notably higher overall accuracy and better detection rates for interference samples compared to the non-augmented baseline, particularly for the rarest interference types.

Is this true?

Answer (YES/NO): NO